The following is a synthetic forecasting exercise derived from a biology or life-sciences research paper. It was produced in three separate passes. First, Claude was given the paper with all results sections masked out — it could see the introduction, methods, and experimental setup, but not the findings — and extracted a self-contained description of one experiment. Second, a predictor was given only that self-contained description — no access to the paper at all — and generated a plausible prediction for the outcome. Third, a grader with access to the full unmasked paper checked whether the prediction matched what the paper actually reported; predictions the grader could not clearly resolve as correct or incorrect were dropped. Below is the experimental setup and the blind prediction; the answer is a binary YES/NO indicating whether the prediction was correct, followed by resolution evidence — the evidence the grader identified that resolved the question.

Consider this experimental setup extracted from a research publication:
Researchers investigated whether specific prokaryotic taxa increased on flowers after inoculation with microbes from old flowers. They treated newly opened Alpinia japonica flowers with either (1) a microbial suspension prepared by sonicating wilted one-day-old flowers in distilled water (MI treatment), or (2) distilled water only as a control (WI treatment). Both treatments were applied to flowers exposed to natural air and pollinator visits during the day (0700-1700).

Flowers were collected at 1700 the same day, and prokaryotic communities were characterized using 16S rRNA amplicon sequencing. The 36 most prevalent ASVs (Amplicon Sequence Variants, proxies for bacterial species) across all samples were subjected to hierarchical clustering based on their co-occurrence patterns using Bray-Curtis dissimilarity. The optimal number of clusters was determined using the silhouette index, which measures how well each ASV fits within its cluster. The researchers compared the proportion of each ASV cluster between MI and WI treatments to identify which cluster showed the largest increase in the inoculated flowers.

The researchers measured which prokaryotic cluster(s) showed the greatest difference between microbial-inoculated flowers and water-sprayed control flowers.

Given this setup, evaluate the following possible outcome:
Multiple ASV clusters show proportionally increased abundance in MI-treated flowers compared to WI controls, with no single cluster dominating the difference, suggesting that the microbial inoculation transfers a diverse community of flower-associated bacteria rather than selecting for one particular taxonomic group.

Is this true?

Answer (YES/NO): NO